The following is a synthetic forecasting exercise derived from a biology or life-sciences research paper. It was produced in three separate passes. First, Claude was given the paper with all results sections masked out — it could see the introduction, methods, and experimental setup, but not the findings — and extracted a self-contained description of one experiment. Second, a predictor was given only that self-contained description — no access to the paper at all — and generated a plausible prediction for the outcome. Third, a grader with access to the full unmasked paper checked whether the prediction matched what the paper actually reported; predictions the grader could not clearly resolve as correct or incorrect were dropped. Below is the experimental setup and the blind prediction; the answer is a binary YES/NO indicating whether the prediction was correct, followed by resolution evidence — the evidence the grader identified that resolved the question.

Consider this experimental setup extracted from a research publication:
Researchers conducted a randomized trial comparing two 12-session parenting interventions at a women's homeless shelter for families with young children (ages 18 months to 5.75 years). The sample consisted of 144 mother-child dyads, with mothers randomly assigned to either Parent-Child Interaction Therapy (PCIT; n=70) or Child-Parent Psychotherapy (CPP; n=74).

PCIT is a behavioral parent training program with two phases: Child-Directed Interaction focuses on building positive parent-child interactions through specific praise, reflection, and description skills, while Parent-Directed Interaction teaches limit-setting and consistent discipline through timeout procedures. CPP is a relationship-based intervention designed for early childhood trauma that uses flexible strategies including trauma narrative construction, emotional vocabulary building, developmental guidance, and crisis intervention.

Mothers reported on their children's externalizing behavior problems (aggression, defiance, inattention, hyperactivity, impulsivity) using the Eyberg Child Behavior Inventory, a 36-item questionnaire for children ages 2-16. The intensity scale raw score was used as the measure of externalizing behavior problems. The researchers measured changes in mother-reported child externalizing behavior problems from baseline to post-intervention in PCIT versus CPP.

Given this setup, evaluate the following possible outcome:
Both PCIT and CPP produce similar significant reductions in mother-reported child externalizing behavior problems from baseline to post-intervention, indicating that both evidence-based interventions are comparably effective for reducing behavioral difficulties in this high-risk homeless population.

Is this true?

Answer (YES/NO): NO